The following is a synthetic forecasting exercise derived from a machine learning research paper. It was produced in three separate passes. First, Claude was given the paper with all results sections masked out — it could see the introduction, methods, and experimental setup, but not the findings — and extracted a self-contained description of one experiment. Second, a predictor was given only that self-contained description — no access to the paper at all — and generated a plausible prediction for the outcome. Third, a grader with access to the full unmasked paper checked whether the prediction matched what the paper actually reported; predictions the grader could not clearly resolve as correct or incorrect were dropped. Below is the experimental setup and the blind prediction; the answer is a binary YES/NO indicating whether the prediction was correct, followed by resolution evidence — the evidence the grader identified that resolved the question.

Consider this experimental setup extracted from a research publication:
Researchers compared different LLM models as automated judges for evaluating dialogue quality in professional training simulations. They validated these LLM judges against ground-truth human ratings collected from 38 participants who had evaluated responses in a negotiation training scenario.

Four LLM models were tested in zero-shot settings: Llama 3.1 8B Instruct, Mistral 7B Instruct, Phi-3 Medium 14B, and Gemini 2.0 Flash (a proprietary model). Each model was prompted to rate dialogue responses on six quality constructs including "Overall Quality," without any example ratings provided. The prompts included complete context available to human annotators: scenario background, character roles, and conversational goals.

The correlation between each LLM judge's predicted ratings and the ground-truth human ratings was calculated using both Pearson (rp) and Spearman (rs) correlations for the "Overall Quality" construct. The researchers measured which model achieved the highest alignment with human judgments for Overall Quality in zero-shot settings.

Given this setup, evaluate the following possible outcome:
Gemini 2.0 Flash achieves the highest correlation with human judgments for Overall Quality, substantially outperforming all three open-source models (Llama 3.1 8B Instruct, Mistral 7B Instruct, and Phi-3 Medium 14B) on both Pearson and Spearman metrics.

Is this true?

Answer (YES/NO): YES